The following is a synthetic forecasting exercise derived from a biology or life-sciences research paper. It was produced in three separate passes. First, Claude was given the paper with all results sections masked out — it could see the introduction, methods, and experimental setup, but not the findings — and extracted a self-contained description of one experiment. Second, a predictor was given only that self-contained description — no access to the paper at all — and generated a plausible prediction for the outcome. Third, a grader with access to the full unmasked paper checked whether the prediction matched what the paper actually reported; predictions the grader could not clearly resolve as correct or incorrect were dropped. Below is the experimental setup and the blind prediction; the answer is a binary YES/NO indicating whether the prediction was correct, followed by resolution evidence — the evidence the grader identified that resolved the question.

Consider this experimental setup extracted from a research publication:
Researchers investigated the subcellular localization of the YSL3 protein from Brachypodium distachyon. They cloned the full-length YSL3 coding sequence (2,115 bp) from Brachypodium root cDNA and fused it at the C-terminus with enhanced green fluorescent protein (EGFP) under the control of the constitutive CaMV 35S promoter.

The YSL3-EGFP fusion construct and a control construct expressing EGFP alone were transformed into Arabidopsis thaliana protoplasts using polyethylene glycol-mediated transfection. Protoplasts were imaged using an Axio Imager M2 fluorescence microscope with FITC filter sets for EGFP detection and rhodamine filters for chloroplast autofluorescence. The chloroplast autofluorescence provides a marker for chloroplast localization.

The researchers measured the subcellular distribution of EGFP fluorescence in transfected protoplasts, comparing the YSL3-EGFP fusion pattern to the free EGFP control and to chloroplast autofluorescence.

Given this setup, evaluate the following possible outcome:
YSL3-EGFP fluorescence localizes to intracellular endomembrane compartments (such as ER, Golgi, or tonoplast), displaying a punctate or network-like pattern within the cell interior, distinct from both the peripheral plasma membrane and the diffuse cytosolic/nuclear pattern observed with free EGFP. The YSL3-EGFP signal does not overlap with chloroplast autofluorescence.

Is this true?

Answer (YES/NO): NO